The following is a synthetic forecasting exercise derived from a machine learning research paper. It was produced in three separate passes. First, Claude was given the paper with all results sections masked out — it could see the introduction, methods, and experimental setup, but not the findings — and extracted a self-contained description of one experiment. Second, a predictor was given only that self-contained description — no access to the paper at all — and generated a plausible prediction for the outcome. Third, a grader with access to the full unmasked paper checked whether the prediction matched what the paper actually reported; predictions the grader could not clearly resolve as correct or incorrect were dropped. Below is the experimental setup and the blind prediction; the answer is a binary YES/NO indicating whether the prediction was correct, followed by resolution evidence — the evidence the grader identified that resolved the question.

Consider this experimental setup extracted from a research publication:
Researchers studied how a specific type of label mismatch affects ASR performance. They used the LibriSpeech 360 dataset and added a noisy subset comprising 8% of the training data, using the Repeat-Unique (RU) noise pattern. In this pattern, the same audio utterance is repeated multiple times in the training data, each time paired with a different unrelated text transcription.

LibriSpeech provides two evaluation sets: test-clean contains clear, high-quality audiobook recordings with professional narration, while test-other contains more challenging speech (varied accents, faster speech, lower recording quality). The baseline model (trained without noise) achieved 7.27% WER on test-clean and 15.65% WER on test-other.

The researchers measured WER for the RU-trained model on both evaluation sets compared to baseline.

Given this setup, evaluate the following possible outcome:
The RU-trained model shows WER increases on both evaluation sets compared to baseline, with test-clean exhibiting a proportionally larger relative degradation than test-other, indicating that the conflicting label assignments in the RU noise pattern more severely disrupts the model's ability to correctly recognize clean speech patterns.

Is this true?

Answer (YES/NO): NO